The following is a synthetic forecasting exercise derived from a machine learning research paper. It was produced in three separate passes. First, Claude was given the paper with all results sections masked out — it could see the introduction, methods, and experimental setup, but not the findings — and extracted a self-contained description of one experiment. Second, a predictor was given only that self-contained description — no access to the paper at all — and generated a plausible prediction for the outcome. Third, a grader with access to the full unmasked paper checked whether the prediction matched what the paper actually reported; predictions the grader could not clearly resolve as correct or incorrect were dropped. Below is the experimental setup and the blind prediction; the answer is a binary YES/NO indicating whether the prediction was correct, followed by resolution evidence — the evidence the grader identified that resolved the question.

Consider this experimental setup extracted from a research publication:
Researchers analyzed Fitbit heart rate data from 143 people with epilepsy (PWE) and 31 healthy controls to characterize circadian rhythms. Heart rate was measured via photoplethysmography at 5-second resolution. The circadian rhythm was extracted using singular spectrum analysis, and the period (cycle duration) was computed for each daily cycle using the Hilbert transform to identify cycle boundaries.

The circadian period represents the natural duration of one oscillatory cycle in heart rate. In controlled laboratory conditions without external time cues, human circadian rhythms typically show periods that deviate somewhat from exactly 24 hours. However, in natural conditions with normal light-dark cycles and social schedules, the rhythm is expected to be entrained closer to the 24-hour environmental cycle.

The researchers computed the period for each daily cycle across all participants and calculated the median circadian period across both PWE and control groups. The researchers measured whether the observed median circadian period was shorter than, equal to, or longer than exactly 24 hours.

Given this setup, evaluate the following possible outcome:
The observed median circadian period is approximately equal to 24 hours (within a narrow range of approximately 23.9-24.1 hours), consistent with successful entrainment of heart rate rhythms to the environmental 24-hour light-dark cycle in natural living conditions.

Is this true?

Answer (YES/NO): YES